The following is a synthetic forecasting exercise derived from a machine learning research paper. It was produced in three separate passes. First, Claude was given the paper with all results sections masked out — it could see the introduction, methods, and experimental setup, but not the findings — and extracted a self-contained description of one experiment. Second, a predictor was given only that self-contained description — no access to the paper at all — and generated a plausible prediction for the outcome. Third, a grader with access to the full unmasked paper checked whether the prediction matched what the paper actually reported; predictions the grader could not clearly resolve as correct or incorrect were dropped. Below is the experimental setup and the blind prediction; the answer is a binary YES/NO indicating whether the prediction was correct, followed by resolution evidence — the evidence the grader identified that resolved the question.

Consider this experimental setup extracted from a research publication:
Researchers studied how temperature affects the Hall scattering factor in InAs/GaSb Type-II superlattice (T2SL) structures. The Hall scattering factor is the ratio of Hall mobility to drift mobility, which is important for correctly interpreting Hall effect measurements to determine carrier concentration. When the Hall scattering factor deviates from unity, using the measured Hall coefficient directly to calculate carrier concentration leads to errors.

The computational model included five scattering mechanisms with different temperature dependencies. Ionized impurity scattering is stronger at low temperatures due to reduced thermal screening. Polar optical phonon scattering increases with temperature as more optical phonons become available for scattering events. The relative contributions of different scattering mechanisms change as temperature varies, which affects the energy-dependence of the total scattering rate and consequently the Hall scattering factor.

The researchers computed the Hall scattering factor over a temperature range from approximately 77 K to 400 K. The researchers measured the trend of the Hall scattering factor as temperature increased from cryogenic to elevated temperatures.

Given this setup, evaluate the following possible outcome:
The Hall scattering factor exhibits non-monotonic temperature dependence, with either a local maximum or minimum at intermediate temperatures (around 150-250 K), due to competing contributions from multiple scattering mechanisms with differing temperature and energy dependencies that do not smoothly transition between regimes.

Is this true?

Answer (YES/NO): NO